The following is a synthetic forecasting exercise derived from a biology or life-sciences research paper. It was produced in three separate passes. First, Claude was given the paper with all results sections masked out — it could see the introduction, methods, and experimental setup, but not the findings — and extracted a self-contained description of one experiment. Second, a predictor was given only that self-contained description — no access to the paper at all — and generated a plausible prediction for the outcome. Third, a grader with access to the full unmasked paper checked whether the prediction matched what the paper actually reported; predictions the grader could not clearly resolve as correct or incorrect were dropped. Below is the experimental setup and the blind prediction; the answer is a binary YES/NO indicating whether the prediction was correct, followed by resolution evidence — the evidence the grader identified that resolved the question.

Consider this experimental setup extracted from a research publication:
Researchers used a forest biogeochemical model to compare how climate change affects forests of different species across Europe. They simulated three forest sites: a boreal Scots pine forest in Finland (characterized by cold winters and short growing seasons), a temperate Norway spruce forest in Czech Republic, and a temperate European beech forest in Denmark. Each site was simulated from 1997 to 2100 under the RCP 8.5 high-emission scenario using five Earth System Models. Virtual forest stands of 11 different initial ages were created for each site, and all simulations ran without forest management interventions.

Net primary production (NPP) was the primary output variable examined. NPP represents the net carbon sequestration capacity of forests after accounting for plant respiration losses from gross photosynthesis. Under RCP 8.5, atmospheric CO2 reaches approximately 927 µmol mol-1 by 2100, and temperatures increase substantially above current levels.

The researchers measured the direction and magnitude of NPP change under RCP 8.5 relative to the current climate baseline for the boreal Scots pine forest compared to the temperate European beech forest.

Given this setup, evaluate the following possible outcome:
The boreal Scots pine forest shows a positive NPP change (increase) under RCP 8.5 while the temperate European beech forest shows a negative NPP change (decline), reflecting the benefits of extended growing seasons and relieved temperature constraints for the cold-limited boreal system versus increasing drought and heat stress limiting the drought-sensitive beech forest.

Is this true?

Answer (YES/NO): NO